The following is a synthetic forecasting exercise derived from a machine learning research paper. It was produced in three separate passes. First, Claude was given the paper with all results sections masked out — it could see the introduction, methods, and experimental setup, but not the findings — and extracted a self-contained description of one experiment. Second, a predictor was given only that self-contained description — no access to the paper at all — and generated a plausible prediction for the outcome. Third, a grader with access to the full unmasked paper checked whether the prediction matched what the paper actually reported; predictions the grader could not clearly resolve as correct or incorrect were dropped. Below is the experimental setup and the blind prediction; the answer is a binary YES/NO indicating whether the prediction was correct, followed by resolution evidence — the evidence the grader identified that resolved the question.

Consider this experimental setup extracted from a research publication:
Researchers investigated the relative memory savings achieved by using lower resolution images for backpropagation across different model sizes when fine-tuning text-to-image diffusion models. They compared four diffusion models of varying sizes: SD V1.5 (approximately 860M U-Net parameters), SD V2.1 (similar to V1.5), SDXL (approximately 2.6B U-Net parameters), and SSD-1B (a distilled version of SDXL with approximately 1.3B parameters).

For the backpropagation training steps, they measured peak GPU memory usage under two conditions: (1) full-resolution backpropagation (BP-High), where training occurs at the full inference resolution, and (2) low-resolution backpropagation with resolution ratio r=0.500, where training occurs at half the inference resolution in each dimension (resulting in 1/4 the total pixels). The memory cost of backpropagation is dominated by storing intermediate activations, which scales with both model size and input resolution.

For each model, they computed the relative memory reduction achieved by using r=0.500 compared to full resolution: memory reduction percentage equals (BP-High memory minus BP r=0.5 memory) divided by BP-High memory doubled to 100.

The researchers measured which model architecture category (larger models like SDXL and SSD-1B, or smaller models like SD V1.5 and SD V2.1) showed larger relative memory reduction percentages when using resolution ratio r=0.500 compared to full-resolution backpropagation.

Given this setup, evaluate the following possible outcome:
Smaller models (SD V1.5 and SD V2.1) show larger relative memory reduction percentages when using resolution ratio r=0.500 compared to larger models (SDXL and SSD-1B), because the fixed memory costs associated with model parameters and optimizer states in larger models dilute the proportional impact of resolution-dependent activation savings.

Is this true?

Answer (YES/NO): NO